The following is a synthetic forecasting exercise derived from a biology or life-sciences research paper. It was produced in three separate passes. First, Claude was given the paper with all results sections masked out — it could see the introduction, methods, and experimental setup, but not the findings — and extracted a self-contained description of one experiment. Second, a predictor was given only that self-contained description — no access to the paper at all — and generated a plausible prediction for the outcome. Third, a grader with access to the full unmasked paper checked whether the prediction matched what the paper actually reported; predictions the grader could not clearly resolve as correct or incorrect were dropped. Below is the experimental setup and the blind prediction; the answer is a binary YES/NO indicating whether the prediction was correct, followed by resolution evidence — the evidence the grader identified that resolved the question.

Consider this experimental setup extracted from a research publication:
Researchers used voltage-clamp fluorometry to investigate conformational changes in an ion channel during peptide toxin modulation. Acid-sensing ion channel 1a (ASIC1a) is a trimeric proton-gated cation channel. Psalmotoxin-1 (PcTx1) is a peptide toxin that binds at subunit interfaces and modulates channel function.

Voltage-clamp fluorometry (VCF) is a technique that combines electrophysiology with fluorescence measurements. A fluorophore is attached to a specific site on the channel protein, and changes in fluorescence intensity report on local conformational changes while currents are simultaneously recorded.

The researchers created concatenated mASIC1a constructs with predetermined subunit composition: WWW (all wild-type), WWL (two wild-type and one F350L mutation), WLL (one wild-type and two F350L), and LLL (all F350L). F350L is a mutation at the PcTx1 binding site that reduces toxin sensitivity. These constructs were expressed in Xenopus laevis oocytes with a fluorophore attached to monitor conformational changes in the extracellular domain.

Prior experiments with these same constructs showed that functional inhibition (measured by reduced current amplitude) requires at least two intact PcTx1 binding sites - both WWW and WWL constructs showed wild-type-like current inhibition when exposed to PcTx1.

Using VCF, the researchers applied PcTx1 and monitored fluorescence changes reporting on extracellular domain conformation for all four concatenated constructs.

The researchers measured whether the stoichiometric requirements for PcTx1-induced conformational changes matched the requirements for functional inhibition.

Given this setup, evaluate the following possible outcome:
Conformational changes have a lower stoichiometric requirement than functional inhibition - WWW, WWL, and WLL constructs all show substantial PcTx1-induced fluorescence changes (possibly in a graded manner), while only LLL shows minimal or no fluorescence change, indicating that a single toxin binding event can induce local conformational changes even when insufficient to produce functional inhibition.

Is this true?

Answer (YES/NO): NO